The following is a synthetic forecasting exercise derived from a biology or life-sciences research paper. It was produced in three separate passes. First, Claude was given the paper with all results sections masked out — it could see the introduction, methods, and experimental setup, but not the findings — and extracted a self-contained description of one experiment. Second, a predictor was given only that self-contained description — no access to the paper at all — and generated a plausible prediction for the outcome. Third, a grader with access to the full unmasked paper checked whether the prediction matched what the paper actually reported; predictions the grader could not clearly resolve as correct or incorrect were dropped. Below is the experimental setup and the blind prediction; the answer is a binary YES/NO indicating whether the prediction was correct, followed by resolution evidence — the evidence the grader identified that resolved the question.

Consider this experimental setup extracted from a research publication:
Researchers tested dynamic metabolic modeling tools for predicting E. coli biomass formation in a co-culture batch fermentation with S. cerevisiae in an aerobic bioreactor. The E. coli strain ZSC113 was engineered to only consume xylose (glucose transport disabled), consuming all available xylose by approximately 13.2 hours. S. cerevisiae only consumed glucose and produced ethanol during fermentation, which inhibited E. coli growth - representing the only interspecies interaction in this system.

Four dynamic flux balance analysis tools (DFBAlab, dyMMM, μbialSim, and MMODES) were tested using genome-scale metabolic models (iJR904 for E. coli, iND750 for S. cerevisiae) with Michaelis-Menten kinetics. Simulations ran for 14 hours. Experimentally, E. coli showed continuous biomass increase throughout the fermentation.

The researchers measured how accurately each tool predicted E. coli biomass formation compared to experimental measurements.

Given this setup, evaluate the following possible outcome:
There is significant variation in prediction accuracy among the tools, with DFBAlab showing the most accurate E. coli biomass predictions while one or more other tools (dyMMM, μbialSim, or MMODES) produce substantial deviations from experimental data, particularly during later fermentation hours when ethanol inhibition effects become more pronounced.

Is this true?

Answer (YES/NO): NO